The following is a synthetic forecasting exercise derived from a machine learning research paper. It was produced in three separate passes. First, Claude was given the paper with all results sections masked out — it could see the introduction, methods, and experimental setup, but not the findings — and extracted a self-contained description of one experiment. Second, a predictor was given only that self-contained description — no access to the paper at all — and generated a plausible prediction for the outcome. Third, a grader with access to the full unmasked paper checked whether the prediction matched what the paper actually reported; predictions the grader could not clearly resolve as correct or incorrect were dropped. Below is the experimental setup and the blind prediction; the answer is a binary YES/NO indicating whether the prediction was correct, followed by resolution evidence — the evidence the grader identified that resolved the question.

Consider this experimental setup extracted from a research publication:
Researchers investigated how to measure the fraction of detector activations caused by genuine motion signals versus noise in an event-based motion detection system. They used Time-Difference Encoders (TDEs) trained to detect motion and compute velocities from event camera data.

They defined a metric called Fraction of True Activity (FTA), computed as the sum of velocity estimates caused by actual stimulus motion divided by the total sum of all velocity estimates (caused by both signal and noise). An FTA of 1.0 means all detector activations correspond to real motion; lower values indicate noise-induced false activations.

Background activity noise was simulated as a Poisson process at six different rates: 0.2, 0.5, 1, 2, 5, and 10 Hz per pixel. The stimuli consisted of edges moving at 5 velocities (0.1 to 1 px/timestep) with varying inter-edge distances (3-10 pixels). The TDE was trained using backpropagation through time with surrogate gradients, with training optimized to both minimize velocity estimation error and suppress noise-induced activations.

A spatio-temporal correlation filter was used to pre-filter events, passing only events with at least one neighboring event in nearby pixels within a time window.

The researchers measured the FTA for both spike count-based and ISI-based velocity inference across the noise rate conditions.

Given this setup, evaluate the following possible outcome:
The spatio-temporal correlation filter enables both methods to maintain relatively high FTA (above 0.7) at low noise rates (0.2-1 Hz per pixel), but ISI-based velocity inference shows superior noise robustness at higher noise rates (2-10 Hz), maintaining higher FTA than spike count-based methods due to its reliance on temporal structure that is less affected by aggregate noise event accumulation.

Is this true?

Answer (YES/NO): NO